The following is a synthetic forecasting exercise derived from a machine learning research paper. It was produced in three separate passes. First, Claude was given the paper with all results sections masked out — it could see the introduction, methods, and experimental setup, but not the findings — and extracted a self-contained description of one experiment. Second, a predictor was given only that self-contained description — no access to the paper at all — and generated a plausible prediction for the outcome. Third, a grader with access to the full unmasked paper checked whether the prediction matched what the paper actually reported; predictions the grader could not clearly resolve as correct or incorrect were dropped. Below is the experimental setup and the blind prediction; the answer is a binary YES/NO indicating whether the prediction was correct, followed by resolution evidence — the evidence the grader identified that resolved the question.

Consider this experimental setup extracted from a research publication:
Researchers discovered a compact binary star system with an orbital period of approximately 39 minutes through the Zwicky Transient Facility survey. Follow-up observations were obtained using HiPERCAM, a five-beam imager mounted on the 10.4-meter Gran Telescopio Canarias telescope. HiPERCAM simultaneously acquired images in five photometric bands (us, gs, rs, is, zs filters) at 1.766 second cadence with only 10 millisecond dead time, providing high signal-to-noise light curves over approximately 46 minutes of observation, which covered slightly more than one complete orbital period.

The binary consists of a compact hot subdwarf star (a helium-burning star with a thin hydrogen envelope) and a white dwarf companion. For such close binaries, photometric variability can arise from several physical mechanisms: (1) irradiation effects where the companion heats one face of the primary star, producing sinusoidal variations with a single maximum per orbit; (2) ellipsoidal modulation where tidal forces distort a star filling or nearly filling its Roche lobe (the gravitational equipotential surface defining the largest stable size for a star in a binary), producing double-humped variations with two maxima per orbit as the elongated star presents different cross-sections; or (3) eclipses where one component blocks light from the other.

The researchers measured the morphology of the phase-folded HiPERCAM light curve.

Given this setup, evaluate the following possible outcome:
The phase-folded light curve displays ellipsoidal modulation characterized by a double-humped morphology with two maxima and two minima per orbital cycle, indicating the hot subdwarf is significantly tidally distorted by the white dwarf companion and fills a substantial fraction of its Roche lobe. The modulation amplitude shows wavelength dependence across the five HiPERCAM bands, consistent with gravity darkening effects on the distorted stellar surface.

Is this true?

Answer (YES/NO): NO